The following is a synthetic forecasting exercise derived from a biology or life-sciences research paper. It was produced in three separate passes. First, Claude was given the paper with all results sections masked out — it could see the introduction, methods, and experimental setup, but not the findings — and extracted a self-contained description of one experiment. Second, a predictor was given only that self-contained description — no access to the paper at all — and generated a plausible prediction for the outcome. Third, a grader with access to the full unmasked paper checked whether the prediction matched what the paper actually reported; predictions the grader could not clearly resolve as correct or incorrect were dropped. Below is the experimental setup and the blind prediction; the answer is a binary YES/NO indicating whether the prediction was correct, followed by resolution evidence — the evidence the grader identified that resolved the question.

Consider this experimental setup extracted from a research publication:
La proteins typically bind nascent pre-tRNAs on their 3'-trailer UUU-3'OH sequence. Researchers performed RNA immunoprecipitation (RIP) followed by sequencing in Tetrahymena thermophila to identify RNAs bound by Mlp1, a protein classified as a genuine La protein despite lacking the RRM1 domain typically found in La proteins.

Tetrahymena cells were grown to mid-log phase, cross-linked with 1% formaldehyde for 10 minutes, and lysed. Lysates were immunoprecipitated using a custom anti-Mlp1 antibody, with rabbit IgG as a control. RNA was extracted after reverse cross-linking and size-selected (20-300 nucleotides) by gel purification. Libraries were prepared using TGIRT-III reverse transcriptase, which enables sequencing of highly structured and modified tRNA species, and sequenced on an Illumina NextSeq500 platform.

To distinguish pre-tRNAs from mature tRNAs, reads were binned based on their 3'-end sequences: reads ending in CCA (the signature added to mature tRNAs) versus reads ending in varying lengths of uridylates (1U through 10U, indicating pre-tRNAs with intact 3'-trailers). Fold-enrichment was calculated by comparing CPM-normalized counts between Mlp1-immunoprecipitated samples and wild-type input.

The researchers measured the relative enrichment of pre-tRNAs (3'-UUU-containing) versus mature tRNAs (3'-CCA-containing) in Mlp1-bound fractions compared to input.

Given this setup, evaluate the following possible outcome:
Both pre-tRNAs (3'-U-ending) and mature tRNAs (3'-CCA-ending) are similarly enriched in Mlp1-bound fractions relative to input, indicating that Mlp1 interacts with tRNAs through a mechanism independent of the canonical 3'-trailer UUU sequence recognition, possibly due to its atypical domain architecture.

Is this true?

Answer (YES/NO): NO